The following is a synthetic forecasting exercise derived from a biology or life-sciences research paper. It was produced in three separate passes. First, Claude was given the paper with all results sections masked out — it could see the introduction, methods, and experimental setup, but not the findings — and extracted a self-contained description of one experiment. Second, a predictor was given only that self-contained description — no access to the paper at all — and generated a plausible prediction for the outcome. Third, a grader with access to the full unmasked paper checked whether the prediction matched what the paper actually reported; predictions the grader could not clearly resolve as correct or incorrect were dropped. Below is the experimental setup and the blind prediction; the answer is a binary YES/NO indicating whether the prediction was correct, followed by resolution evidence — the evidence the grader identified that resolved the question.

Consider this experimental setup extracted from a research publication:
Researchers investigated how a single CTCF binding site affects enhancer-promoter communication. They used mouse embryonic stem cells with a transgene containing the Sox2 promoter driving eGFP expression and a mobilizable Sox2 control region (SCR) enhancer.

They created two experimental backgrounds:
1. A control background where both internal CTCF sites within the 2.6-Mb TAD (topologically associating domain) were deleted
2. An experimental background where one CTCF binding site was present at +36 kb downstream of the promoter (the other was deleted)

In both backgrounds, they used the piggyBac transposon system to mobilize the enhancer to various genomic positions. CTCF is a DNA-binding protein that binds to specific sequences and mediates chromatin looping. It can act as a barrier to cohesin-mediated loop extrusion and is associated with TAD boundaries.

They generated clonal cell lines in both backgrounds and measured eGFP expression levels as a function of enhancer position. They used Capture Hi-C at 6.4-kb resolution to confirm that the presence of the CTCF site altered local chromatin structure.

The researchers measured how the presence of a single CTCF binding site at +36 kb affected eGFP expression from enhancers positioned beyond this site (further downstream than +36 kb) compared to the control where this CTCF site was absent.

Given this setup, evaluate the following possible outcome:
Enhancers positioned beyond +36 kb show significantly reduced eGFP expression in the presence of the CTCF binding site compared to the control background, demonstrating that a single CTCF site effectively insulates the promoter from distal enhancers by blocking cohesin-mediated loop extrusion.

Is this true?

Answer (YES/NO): NO